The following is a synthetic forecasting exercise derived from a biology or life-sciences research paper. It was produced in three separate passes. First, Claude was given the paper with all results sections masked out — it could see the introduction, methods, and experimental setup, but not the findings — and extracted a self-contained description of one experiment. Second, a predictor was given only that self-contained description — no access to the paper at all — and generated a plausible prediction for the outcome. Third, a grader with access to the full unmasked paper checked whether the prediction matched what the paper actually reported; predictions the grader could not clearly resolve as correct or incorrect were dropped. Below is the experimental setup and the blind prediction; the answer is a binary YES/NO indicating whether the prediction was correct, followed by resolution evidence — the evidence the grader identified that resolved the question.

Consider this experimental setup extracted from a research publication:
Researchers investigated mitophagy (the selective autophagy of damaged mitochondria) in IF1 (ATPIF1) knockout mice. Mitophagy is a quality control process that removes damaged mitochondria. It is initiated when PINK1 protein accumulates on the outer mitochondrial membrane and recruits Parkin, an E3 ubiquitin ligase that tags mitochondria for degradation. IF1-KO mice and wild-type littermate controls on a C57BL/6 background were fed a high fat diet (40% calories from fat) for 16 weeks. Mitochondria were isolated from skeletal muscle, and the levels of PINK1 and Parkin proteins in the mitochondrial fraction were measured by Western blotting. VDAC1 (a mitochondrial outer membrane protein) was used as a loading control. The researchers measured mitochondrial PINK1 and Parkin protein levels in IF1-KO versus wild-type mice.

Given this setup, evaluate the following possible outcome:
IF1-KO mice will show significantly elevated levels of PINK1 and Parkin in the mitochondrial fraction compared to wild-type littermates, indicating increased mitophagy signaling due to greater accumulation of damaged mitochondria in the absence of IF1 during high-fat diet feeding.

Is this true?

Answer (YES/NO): NO